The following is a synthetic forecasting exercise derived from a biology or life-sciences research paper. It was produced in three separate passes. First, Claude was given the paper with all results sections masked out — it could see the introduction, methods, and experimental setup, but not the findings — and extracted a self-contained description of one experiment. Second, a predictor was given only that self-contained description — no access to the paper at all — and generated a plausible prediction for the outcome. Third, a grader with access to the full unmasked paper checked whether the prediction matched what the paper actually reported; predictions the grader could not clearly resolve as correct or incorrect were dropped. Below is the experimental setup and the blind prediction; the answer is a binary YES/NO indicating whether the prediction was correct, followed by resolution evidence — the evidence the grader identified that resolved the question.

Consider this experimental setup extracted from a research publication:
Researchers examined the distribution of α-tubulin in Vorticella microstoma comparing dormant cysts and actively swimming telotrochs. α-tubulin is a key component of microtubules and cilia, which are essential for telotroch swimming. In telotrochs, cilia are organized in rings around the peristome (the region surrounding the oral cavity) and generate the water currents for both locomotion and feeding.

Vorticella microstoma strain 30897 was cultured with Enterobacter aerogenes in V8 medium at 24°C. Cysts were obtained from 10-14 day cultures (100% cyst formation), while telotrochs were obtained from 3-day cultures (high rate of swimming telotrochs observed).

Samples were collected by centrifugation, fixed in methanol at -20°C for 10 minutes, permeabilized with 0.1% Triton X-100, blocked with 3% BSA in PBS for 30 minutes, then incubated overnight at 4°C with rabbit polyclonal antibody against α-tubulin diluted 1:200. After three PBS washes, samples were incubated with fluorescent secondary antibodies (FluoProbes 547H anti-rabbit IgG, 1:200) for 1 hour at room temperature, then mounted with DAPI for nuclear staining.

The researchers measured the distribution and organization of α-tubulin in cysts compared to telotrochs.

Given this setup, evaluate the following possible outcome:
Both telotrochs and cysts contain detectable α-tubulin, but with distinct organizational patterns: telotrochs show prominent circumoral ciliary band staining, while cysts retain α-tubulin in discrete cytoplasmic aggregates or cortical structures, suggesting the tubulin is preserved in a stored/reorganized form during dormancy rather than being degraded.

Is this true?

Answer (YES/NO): NO